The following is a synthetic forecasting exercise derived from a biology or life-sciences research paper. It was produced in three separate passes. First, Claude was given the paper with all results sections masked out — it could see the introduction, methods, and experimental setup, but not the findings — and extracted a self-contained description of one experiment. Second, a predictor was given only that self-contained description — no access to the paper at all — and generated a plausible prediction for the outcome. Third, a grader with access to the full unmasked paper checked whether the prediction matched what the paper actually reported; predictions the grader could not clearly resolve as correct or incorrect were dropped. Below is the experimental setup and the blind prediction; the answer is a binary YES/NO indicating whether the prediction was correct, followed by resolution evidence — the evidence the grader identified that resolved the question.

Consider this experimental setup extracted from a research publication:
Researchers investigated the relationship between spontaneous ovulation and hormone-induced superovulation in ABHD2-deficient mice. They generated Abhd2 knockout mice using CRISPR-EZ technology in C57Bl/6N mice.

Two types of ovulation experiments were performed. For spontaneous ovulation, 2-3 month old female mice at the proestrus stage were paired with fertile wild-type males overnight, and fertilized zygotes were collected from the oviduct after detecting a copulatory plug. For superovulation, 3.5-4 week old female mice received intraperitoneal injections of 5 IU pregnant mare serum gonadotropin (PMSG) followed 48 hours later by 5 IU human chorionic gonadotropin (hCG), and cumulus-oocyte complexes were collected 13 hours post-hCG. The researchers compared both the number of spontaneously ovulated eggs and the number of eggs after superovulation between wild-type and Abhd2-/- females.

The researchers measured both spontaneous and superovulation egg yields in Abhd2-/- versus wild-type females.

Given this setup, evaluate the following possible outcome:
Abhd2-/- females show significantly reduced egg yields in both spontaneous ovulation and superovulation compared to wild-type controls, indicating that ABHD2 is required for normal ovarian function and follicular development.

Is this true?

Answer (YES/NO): NO